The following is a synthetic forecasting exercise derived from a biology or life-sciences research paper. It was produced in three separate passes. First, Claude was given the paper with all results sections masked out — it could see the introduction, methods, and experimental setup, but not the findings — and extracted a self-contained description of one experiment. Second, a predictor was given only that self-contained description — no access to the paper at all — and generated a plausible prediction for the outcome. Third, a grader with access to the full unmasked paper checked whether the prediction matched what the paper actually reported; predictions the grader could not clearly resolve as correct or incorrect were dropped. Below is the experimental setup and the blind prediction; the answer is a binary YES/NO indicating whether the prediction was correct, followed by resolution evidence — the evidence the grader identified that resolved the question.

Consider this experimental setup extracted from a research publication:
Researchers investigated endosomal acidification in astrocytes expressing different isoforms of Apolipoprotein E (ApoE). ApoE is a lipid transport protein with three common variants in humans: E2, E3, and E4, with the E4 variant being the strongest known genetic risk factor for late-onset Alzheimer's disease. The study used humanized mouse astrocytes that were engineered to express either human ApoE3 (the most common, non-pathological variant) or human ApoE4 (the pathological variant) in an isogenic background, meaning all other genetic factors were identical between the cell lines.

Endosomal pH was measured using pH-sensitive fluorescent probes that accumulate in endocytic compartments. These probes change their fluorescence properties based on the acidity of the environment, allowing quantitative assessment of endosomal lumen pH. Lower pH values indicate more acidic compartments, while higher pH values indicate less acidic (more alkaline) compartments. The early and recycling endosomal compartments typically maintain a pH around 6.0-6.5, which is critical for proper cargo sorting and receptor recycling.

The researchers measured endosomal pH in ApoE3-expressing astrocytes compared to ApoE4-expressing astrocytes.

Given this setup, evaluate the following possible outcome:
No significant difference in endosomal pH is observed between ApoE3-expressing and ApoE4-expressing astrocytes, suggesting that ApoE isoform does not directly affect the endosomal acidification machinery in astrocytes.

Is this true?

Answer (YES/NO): NO